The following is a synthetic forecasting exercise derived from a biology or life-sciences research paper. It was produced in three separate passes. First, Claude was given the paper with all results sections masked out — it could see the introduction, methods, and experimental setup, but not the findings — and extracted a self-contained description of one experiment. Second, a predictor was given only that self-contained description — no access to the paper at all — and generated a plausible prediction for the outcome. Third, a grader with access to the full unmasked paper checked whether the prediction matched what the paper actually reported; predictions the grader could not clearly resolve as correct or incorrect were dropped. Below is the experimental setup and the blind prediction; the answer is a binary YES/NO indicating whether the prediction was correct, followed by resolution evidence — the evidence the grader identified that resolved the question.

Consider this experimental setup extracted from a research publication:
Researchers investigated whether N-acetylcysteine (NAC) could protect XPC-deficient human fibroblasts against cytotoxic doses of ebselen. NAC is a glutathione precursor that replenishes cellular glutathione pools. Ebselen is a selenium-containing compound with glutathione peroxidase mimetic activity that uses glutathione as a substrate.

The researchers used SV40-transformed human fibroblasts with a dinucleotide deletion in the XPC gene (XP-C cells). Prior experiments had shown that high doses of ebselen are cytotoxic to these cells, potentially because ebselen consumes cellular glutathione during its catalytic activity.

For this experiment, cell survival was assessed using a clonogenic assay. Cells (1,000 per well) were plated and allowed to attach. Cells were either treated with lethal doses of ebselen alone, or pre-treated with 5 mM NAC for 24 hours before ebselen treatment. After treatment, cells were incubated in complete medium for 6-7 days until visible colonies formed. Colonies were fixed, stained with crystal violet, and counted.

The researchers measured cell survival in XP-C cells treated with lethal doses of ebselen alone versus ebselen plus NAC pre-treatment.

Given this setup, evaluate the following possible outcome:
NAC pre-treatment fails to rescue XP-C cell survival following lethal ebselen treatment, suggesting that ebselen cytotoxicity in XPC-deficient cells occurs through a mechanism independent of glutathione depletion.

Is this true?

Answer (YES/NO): NO